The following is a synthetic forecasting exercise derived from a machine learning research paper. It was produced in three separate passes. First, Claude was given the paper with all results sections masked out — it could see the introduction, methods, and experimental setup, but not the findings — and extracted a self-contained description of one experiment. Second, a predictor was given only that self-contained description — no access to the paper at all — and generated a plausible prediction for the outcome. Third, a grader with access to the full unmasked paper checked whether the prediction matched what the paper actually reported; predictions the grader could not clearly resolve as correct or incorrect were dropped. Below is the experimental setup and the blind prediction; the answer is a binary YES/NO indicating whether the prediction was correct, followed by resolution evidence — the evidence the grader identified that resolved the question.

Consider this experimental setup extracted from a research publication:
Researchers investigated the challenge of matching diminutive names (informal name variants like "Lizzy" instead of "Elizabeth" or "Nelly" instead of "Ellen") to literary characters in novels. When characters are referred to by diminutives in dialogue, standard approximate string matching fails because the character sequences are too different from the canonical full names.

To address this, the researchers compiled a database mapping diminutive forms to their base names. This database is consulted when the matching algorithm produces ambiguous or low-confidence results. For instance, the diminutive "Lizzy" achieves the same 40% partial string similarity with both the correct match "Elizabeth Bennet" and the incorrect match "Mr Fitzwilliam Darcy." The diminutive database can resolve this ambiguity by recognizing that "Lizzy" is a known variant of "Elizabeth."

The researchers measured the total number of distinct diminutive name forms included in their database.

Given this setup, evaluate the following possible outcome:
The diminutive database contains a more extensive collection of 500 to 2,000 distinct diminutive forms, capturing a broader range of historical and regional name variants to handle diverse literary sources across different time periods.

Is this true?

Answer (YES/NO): NO